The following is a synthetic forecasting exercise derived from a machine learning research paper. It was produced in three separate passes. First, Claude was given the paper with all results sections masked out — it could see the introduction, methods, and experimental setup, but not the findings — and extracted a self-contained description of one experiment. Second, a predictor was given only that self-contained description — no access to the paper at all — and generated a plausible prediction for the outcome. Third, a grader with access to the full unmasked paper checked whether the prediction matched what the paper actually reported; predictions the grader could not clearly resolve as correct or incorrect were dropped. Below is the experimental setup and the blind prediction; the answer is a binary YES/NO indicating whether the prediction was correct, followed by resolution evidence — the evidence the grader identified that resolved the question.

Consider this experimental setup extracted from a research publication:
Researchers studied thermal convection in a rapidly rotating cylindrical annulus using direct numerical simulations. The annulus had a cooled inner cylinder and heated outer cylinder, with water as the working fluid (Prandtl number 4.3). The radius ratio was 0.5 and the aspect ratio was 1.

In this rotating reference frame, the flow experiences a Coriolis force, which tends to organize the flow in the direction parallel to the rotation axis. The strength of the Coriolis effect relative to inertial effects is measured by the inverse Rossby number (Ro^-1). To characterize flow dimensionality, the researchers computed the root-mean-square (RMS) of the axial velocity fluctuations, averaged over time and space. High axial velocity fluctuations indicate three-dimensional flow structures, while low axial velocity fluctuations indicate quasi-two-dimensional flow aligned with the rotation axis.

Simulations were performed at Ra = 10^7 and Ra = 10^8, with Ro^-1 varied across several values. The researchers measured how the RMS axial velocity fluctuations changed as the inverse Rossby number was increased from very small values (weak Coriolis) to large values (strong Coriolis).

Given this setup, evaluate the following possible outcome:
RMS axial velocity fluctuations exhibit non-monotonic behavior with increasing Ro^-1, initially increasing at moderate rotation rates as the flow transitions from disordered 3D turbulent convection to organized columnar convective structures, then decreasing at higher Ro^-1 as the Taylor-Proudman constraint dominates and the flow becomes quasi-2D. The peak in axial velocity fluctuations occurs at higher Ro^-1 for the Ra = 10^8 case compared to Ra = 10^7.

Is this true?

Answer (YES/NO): NO